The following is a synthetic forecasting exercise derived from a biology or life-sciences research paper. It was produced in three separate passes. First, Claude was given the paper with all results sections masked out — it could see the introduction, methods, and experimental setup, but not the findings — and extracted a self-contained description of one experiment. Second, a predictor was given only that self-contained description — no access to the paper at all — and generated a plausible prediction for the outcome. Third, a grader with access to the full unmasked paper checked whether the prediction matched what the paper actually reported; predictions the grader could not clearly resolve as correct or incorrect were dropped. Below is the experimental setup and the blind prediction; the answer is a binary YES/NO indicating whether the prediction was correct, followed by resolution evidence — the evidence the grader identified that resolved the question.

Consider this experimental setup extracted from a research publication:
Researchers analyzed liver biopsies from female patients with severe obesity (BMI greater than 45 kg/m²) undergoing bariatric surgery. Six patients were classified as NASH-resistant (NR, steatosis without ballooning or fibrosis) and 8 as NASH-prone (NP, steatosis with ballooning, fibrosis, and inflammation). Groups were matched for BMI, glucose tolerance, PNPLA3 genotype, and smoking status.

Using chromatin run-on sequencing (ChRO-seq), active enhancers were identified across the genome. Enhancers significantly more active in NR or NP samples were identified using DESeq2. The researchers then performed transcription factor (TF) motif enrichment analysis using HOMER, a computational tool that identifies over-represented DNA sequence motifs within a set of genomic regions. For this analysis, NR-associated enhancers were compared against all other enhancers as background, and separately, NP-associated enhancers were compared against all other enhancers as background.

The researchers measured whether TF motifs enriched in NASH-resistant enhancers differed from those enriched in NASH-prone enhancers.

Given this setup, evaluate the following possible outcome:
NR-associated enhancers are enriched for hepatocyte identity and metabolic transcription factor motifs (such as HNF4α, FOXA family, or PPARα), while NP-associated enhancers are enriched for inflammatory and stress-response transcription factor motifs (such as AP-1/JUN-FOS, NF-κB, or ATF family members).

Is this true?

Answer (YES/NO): YES